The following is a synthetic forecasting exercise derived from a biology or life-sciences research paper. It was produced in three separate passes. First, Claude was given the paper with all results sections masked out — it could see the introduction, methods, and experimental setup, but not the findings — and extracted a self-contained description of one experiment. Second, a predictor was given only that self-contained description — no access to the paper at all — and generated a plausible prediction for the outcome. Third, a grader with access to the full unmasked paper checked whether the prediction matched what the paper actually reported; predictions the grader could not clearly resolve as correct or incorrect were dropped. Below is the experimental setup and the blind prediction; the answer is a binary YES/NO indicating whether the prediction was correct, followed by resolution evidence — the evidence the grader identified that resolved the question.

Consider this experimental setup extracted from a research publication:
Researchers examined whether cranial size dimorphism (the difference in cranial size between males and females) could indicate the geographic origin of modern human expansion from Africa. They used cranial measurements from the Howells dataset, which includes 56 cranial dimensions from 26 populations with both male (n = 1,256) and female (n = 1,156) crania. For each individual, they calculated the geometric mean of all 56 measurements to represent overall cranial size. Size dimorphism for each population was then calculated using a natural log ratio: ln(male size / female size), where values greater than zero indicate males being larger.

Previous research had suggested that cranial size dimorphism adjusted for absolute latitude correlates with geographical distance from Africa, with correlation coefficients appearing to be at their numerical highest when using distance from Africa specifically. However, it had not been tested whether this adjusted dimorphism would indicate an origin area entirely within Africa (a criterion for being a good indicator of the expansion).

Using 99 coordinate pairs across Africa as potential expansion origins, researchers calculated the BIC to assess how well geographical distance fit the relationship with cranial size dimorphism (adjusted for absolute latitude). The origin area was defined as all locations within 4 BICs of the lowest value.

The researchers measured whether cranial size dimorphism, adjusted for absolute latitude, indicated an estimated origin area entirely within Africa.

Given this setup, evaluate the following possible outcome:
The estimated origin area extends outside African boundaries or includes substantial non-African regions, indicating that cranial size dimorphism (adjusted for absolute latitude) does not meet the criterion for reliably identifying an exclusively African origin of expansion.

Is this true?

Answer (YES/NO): NO